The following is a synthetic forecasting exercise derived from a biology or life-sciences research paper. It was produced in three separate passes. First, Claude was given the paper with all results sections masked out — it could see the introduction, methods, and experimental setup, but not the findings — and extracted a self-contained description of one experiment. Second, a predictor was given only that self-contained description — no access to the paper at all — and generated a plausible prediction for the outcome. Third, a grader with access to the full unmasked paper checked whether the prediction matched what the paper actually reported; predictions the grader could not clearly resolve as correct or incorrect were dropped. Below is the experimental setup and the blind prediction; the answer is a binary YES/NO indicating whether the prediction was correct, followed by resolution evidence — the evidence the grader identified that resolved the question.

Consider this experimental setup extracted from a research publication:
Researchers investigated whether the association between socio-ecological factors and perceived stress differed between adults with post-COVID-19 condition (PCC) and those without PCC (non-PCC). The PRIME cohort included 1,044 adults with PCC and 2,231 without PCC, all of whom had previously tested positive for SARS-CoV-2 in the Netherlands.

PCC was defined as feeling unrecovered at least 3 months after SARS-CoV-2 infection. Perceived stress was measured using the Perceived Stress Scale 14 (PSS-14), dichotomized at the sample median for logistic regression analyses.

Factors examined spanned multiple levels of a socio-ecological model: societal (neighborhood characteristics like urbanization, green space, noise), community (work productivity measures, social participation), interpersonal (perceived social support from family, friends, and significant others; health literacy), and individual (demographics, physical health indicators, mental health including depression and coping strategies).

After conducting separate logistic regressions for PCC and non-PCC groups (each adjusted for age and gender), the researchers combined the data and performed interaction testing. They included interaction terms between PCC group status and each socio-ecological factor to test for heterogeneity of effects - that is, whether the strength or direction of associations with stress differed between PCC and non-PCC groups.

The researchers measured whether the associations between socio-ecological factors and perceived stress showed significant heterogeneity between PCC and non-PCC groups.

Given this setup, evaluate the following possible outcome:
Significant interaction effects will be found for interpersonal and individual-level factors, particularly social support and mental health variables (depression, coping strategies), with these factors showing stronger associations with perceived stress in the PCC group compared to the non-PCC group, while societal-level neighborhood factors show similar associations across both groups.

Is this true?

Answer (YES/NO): NO